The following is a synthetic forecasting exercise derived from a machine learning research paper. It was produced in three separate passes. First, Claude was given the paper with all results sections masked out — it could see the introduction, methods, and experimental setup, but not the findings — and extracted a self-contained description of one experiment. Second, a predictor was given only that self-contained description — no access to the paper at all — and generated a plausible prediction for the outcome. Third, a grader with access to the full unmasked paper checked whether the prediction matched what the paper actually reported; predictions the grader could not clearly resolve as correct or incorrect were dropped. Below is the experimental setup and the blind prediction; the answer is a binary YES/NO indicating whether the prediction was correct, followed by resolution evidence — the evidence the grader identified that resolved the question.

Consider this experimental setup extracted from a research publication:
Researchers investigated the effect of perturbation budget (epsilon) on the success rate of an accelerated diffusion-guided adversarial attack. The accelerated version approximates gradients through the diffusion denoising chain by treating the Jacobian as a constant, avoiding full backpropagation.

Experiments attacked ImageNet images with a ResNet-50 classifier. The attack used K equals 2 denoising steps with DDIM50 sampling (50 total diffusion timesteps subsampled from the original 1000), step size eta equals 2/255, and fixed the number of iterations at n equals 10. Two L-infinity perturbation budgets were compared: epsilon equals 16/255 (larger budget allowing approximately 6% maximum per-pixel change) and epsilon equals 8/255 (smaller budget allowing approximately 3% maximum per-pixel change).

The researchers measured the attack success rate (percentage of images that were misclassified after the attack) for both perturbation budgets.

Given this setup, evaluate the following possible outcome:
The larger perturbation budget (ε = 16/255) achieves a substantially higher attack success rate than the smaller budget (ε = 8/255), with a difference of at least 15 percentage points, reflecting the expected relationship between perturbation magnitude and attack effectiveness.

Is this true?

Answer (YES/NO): NO